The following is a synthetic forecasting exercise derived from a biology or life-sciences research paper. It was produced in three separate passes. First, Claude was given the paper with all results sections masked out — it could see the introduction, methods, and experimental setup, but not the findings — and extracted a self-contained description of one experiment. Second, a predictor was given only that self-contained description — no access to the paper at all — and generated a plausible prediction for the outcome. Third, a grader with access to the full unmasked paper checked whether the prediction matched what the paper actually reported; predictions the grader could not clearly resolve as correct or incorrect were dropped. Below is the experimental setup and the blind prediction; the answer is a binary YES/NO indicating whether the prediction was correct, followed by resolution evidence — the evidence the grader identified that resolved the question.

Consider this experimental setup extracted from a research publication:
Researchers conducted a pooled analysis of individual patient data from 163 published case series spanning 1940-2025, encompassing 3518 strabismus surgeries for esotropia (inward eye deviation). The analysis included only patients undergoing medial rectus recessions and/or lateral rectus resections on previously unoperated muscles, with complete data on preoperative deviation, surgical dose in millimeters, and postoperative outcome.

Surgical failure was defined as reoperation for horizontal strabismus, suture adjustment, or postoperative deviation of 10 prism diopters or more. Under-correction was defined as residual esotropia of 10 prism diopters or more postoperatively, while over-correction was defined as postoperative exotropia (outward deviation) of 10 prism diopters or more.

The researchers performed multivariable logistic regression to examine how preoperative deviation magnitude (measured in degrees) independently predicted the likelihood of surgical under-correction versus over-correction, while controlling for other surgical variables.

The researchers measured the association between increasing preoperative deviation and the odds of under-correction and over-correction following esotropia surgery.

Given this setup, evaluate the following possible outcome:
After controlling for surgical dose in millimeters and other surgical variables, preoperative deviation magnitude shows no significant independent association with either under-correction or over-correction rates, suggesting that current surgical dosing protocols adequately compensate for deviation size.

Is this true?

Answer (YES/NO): NO